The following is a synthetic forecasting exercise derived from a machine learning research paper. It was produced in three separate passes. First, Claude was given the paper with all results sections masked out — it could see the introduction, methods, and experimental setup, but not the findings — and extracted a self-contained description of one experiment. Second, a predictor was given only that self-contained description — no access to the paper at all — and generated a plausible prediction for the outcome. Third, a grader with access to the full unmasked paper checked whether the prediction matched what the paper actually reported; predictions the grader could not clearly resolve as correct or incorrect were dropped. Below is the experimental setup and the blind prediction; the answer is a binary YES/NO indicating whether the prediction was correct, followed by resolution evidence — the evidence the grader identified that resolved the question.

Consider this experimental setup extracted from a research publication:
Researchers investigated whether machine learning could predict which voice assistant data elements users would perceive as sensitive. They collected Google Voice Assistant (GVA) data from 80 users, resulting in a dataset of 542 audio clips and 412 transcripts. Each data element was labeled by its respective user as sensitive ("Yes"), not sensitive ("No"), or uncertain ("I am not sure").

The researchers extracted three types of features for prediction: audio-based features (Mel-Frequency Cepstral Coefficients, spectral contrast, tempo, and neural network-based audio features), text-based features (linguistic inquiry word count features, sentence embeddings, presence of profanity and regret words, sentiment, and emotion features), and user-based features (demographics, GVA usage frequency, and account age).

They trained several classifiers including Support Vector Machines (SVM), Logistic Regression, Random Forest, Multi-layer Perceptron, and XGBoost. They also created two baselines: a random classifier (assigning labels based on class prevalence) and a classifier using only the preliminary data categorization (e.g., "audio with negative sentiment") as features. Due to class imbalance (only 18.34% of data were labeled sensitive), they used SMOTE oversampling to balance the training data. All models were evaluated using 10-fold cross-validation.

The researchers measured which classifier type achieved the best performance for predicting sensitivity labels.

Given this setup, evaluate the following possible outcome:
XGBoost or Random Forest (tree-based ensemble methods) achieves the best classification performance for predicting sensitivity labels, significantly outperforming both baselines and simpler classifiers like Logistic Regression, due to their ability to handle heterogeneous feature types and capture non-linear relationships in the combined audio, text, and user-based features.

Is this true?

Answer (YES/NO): NO